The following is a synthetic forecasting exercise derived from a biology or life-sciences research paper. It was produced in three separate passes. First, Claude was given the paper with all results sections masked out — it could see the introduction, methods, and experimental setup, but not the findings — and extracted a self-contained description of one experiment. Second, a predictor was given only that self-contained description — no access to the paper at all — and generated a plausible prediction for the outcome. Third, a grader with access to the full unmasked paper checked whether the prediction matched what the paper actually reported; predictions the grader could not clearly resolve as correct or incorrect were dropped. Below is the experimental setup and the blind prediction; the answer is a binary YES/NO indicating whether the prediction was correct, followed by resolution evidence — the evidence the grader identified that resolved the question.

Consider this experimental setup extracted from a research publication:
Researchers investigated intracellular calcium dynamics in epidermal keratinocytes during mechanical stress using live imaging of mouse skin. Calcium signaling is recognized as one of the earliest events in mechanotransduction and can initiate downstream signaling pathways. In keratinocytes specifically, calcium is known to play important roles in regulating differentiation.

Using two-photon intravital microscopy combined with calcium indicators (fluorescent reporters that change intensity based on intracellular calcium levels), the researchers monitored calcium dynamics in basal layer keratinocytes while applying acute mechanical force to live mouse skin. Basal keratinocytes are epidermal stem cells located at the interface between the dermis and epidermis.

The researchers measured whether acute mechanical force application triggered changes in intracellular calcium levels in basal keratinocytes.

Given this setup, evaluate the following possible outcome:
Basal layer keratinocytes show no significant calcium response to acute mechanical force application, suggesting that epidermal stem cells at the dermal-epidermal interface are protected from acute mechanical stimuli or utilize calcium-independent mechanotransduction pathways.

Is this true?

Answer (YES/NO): NO